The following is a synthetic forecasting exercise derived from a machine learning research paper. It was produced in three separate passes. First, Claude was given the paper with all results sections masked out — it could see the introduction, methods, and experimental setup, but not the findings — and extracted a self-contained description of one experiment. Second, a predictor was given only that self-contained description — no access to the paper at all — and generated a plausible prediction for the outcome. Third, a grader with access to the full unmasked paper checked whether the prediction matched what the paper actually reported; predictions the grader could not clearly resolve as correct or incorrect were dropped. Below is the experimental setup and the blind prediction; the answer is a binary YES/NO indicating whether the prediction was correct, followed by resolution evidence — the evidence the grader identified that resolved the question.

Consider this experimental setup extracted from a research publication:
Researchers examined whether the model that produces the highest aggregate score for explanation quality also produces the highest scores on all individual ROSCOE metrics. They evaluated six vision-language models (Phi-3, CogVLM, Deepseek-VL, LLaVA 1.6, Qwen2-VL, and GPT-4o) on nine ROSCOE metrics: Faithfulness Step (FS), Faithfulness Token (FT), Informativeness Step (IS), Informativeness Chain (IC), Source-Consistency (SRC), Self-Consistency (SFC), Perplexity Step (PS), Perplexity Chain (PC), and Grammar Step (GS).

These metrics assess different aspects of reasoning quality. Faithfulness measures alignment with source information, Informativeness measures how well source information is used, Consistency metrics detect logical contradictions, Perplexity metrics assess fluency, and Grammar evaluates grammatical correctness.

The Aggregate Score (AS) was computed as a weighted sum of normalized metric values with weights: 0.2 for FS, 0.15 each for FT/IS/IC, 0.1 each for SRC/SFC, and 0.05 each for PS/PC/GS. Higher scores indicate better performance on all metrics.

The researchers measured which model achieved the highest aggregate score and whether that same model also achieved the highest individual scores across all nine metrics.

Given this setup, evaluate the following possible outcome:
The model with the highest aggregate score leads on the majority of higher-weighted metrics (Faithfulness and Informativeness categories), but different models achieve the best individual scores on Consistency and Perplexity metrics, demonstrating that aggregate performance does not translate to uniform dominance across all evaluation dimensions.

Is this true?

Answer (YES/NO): NO